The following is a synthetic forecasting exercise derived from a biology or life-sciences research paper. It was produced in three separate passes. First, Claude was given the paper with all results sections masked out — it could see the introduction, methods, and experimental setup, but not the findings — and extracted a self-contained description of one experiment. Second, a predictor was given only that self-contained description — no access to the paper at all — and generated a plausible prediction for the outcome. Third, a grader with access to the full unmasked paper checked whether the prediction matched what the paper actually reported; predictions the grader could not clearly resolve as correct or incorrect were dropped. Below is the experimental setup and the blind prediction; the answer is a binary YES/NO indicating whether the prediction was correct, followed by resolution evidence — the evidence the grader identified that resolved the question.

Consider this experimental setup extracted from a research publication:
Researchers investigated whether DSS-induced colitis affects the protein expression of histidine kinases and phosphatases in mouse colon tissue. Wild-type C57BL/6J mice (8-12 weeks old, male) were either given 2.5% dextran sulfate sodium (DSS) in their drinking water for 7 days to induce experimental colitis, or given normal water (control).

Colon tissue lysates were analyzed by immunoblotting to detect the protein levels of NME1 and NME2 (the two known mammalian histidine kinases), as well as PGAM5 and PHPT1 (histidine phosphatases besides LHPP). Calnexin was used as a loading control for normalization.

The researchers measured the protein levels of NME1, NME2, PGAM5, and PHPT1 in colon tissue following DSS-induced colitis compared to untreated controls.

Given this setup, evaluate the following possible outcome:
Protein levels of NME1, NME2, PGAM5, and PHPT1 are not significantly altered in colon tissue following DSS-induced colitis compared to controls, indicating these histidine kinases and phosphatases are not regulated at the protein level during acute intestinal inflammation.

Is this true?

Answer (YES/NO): YES